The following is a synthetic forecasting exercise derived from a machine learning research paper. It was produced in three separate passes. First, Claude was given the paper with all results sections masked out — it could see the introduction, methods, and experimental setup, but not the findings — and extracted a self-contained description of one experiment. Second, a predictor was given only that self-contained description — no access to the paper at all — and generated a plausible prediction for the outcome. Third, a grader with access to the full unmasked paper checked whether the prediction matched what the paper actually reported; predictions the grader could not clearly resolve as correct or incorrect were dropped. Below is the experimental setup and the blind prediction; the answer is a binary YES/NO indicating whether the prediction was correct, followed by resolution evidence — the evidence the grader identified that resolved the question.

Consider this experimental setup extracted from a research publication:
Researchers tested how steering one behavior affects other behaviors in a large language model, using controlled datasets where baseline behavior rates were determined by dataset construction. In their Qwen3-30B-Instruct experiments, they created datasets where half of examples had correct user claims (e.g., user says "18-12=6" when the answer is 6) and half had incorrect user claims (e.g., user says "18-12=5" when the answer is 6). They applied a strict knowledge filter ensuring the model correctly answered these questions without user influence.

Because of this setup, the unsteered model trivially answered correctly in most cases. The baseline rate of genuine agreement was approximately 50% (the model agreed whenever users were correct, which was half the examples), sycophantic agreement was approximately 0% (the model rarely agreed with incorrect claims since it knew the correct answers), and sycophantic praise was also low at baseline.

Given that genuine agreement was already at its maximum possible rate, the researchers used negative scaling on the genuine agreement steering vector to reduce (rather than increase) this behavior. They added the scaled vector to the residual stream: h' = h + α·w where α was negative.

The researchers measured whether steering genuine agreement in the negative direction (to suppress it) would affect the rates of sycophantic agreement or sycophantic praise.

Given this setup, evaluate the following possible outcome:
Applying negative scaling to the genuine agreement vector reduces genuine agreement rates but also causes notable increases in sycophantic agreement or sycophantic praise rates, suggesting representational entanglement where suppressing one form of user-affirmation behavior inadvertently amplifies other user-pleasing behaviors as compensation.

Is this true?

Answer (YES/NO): NO